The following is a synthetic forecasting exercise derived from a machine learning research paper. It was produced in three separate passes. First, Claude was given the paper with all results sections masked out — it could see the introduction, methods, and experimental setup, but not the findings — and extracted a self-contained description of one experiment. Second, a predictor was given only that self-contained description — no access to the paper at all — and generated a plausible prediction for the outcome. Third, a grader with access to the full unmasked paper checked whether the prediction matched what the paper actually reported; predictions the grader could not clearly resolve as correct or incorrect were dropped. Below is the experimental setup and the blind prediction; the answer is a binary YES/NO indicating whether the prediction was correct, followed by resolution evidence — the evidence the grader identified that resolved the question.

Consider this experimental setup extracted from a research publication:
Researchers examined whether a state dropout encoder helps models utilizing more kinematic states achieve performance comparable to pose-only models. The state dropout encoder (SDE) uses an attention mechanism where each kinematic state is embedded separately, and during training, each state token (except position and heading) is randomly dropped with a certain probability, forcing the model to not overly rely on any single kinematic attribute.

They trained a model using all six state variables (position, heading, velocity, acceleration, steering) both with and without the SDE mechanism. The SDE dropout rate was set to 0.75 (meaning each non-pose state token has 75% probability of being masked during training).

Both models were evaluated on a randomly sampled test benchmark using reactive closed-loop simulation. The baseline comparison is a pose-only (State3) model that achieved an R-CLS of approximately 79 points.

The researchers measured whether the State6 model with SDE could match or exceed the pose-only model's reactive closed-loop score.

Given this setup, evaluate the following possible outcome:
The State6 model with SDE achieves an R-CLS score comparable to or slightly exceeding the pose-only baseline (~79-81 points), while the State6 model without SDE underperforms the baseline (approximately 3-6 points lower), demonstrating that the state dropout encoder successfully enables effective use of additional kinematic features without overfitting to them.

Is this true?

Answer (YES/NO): YES